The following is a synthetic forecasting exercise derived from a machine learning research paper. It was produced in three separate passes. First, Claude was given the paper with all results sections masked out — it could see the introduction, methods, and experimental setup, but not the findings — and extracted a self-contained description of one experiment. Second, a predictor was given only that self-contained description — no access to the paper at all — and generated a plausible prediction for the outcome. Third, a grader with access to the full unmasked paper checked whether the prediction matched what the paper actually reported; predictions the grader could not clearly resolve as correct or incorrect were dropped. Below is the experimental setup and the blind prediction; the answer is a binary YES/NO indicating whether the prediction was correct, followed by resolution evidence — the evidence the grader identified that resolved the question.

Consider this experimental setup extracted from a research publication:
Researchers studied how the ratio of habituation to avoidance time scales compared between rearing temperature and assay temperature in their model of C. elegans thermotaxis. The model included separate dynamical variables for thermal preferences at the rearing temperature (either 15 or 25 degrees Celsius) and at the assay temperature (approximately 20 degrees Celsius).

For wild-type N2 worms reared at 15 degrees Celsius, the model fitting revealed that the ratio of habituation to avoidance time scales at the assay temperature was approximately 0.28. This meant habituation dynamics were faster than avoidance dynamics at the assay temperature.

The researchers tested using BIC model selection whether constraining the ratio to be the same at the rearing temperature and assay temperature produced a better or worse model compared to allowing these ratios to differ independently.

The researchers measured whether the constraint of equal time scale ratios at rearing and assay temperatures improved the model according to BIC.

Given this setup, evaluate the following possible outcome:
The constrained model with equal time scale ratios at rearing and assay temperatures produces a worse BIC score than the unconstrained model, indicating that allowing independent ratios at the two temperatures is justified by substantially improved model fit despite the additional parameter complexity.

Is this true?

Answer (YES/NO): NO